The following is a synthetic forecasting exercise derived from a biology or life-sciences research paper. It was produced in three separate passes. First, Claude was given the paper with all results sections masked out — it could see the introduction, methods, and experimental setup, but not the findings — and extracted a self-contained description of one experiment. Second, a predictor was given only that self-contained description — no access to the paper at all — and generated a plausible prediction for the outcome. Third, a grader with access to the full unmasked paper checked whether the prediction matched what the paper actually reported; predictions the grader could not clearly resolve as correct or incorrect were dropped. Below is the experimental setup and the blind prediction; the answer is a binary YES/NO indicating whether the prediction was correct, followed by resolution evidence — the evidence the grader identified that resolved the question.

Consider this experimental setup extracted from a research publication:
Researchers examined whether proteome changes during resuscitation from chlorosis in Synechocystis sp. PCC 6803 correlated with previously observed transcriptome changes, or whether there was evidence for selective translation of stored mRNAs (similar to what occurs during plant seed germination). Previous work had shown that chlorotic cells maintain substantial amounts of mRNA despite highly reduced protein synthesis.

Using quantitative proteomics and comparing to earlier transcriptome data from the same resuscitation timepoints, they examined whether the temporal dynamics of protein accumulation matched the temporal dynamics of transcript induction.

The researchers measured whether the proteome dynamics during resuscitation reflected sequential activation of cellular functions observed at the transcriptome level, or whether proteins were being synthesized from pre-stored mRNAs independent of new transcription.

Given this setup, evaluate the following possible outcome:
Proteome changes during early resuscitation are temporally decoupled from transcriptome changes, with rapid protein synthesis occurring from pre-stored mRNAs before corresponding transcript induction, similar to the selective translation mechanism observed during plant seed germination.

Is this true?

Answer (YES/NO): NO